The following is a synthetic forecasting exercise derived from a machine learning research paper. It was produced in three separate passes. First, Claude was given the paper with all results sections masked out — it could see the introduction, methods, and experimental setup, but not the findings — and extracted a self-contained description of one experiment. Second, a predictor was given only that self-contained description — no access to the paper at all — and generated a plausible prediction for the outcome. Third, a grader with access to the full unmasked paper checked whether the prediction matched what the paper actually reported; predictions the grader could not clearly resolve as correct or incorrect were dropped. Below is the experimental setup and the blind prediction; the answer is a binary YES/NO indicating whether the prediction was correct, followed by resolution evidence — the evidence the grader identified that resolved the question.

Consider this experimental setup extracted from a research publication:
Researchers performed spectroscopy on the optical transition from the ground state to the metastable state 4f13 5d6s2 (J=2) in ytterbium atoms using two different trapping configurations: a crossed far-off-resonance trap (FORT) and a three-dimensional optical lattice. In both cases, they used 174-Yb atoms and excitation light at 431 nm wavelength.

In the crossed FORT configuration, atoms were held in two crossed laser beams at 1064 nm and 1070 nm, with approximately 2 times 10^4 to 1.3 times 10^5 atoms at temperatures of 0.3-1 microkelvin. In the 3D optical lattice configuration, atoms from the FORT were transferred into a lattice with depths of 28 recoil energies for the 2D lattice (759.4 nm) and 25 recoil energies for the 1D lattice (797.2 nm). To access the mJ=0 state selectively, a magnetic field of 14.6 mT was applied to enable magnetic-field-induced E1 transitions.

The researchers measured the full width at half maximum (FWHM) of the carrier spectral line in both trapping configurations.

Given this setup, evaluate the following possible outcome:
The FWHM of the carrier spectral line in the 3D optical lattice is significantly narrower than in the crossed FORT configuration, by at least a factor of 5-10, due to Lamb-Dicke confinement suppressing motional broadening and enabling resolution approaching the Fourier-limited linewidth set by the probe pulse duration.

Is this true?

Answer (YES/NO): NO